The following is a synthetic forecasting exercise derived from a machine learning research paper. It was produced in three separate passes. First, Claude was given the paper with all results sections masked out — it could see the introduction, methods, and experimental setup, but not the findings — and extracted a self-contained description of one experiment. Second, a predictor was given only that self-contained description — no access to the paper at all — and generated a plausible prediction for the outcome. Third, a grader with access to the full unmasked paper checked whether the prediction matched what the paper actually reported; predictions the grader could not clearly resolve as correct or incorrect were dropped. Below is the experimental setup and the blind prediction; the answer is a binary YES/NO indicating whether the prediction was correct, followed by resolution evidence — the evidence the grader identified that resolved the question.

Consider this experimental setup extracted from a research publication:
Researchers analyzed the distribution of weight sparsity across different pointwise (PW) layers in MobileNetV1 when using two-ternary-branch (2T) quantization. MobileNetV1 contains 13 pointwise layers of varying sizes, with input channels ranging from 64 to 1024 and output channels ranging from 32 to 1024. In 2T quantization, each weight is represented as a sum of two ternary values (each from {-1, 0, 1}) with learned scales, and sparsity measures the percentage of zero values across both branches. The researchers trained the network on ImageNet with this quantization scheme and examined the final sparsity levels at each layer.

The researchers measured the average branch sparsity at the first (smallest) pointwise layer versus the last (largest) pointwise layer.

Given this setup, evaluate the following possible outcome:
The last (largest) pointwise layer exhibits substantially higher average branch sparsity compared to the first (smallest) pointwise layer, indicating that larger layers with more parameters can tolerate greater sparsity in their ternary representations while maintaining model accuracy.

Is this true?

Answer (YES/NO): NO